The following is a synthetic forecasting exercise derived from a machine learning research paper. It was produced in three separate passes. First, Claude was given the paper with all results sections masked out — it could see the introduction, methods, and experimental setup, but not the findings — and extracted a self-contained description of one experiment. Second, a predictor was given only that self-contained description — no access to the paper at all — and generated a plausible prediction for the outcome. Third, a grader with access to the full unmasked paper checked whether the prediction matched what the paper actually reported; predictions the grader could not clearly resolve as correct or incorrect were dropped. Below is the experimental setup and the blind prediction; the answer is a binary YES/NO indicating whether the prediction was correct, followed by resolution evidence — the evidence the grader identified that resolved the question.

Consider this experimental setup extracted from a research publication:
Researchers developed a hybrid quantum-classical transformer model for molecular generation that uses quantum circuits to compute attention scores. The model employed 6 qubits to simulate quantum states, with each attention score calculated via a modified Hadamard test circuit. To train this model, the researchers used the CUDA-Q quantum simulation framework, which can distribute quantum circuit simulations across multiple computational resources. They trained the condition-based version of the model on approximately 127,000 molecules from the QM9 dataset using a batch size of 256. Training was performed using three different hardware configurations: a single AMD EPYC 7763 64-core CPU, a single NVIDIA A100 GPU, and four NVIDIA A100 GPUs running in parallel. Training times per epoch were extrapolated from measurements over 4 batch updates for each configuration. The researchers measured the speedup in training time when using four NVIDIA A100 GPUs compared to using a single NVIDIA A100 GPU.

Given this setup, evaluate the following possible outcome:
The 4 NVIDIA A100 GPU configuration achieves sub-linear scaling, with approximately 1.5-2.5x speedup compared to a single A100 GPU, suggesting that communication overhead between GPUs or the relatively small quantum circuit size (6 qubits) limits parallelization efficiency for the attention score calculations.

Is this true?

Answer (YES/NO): NO